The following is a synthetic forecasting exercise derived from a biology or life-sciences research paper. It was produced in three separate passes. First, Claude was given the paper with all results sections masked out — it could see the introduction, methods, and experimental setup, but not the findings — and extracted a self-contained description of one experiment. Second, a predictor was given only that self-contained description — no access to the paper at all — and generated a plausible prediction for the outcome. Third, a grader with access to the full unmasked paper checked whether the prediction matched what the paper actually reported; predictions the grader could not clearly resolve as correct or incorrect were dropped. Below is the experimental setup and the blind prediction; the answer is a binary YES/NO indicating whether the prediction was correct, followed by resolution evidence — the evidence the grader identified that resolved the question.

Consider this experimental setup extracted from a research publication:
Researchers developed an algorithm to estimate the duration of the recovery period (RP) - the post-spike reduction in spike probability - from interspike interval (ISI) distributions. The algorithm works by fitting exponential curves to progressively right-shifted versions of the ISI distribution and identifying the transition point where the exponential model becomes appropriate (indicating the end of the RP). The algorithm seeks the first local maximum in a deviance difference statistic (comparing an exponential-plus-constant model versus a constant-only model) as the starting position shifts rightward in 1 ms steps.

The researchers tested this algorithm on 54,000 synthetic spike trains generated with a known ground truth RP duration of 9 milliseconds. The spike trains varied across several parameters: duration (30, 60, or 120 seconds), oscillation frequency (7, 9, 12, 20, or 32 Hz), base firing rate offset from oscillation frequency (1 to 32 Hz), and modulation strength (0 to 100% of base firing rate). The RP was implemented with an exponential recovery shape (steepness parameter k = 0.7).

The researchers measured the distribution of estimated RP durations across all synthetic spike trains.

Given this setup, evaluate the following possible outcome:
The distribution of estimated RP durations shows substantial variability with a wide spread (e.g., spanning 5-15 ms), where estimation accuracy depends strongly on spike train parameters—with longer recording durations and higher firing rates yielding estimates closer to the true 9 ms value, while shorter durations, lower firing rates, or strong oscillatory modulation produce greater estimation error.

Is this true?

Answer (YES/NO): NO